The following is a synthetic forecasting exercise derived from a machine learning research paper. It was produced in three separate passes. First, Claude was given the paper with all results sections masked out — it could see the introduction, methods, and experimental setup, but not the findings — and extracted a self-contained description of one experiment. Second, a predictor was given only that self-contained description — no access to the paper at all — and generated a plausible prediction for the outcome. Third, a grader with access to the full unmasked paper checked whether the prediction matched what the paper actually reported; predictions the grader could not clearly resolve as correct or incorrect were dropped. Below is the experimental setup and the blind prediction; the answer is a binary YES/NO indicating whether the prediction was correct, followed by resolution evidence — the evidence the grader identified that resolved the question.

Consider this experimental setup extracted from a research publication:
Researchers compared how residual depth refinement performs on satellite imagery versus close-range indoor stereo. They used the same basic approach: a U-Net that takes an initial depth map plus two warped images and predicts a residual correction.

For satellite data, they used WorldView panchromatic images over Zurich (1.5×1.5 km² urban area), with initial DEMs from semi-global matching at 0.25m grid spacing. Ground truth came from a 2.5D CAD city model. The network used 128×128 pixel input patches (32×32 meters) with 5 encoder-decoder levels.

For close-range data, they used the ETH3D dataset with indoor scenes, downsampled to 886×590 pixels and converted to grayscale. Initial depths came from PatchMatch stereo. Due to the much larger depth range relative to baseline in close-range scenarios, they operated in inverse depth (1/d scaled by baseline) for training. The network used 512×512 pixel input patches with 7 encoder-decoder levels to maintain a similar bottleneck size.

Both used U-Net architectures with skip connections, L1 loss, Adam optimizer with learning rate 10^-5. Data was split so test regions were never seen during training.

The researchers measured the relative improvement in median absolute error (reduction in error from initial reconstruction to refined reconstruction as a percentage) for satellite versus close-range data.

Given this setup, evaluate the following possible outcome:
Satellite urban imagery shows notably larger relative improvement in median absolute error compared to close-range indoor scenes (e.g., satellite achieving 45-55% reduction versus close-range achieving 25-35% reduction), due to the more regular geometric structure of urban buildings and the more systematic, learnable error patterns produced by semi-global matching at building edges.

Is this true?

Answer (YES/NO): NO